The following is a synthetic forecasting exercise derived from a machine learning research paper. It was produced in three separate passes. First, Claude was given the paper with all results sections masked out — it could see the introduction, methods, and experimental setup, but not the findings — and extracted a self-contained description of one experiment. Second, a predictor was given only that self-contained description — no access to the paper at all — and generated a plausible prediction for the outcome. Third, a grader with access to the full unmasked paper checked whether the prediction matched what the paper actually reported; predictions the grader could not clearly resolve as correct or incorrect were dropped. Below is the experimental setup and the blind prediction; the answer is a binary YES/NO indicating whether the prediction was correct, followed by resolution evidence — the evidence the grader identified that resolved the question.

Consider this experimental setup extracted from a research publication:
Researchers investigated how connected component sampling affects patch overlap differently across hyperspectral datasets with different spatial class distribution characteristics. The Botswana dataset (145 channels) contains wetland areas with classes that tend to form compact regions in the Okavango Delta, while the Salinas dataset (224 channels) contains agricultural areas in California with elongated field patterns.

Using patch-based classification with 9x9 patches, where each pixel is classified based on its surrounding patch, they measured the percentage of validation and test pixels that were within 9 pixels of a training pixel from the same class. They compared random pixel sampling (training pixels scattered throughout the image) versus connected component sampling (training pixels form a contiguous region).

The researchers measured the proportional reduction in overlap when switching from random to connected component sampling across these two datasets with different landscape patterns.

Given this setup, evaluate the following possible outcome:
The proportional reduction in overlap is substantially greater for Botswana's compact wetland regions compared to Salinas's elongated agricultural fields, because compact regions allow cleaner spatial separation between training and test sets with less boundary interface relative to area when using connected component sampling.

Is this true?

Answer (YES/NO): NO